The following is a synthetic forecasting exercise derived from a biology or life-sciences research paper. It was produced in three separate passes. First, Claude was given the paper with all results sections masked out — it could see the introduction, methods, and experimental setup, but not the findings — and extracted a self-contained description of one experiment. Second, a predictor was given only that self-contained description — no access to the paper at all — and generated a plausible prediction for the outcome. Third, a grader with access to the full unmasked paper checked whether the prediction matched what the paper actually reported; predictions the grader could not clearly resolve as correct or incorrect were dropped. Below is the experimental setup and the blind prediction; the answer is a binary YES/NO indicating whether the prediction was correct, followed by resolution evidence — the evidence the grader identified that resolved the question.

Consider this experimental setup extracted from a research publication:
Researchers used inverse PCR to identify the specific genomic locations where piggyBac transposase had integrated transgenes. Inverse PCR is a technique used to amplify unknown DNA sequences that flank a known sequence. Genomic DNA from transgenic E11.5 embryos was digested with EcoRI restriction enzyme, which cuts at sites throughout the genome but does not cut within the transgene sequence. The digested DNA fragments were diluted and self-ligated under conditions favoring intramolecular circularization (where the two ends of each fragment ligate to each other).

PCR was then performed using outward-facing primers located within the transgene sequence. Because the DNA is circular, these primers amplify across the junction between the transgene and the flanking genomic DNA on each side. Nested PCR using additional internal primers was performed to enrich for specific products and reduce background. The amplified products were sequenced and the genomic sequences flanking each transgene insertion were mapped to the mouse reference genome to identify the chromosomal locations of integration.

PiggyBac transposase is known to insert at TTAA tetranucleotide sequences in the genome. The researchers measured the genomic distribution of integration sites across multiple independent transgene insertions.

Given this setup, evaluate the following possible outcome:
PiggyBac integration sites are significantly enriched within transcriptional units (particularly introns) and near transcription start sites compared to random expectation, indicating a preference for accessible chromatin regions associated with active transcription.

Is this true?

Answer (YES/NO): NO